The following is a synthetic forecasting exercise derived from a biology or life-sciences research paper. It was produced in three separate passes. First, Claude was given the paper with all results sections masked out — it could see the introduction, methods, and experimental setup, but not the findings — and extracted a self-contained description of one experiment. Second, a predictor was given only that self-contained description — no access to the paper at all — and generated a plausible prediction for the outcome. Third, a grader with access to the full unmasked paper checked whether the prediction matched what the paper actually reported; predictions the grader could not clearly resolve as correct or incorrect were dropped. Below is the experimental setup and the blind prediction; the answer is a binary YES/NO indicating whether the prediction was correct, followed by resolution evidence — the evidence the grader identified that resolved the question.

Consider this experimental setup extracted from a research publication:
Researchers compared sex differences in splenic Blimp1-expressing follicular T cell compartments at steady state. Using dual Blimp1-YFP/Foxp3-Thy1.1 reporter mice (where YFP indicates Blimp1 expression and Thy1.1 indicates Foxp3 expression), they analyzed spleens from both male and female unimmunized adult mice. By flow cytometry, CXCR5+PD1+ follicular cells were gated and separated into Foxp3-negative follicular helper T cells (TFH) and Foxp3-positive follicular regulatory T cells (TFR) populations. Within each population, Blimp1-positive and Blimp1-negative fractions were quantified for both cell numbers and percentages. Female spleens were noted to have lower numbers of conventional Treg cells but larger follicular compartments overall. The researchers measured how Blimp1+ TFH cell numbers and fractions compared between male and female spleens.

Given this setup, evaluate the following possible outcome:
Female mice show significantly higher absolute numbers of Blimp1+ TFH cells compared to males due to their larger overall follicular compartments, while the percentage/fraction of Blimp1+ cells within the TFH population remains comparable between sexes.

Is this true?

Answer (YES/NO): NO